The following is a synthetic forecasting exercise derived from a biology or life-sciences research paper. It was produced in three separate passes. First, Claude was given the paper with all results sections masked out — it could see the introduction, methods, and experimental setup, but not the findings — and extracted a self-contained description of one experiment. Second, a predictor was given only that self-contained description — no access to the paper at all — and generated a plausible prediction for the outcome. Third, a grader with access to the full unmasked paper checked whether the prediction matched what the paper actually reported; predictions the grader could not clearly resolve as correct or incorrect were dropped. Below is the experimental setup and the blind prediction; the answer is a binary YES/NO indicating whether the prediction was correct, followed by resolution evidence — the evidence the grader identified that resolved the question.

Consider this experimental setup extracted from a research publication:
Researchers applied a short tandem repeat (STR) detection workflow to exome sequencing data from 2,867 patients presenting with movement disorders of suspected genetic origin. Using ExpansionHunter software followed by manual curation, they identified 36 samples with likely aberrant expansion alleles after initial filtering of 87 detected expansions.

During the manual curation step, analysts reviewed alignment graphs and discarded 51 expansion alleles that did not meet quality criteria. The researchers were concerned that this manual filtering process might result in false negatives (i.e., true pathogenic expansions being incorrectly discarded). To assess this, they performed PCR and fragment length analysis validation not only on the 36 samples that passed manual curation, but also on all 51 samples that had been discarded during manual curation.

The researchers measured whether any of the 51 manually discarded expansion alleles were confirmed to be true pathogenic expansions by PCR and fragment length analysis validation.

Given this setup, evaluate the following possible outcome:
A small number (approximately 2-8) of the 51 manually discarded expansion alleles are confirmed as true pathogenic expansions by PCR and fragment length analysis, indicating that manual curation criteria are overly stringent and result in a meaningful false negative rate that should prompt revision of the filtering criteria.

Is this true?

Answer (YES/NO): NO